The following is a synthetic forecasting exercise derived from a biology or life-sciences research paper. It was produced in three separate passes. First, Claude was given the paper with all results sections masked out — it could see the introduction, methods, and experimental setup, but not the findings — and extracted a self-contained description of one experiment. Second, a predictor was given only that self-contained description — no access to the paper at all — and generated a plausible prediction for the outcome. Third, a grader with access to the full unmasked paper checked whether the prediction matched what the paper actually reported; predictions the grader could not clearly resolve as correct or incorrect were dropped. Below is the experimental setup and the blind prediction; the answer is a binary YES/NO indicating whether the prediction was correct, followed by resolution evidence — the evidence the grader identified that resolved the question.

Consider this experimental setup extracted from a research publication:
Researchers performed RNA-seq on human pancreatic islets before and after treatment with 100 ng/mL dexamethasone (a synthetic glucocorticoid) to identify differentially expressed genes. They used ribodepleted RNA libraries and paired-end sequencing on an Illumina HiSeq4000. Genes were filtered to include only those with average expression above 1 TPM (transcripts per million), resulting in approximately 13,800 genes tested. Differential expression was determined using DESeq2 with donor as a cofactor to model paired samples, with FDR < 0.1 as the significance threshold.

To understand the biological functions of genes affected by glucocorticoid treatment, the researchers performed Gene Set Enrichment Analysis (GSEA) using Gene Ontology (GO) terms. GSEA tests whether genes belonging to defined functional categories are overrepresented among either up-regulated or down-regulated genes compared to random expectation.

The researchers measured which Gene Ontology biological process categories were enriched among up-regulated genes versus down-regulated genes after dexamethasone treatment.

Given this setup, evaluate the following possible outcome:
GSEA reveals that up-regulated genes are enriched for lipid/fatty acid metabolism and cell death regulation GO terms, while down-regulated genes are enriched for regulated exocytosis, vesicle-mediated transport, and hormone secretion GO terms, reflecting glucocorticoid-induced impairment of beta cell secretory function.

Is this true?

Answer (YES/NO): NO